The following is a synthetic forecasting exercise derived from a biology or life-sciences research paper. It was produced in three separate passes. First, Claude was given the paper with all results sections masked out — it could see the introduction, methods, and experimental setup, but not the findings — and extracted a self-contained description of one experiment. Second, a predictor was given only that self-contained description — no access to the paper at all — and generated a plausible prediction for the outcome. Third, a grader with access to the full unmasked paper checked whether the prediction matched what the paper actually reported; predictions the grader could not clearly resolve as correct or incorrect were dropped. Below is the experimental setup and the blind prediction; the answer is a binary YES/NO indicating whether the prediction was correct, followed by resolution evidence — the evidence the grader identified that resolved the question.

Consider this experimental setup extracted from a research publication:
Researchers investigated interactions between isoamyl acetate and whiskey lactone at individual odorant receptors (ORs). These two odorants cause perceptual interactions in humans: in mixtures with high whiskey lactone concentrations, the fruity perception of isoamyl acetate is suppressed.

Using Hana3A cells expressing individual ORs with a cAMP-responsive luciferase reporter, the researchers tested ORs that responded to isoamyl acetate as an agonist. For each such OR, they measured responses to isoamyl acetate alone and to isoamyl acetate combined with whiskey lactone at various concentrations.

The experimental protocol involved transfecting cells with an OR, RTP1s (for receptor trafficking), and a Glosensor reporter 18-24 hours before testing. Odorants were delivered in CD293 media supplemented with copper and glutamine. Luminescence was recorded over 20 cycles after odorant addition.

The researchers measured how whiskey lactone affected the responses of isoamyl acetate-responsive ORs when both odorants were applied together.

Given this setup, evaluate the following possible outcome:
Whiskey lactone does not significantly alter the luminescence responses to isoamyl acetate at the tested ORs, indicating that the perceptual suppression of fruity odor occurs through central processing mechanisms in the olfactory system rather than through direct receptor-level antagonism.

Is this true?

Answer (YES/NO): NO